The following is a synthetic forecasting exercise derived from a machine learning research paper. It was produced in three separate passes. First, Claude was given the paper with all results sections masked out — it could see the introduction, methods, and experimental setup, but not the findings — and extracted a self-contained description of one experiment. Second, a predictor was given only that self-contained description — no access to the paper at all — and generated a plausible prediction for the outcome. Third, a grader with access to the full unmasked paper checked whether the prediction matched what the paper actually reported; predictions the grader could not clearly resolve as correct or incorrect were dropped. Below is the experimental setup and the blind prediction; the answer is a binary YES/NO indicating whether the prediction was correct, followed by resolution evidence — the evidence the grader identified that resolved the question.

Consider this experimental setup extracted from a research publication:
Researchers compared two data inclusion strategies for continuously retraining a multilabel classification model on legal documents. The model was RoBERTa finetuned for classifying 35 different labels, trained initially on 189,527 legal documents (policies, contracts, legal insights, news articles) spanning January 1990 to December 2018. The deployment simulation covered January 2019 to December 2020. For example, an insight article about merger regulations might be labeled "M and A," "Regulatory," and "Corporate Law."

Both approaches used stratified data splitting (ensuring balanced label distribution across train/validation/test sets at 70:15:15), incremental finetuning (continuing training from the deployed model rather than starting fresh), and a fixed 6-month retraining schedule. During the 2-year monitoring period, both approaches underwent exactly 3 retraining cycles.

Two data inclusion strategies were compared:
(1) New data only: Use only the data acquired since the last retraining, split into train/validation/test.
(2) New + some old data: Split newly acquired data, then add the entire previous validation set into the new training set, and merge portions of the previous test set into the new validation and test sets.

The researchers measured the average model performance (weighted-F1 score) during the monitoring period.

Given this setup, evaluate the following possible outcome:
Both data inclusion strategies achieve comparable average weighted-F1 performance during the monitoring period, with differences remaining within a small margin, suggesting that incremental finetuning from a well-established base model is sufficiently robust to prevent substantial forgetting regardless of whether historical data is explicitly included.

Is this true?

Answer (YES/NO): NO